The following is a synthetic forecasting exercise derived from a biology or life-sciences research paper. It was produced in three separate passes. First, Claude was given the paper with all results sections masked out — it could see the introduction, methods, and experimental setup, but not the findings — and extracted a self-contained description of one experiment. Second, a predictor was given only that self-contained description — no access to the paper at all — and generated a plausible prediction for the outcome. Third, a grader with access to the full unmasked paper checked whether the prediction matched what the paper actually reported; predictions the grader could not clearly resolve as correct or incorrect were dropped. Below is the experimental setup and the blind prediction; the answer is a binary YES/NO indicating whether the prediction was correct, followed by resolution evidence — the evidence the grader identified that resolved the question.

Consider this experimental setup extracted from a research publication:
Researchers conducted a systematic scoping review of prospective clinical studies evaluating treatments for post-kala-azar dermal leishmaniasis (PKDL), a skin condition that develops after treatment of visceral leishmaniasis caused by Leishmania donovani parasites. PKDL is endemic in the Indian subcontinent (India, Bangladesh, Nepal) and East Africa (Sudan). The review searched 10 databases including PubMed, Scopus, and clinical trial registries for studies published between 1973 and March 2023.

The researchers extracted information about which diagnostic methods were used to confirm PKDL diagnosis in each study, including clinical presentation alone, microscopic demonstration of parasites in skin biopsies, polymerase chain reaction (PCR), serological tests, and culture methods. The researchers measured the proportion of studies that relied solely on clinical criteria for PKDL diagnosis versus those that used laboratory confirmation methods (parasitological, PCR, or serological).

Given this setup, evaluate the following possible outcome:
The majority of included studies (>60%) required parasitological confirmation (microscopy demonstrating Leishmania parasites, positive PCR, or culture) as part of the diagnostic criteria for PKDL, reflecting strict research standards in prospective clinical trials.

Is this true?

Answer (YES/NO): YES